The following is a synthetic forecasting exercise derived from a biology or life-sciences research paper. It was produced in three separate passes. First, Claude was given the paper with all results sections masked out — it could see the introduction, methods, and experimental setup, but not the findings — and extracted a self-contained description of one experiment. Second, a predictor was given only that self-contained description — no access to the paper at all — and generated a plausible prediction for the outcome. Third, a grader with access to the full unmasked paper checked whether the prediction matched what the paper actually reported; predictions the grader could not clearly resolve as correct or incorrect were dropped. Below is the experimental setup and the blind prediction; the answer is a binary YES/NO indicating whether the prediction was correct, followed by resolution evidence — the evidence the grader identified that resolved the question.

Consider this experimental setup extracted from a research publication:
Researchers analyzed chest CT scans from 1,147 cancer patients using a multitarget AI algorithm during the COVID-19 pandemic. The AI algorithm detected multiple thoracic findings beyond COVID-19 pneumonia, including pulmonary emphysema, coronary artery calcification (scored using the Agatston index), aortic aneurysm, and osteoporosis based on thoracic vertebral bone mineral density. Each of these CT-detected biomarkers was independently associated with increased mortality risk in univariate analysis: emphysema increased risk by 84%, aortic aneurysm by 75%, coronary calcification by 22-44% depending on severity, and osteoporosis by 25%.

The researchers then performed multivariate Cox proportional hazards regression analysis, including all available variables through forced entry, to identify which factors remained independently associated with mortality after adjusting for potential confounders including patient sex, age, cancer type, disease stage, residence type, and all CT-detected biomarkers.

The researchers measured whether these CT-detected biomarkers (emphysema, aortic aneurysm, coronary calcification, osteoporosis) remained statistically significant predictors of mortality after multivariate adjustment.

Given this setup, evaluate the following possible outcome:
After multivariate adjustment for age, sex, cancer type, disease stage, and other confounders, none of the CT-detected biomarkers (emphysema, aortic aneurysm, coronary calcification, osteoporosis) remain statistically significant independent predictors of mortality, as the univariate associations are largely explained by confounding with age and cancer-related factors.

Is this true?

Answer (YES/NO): YES